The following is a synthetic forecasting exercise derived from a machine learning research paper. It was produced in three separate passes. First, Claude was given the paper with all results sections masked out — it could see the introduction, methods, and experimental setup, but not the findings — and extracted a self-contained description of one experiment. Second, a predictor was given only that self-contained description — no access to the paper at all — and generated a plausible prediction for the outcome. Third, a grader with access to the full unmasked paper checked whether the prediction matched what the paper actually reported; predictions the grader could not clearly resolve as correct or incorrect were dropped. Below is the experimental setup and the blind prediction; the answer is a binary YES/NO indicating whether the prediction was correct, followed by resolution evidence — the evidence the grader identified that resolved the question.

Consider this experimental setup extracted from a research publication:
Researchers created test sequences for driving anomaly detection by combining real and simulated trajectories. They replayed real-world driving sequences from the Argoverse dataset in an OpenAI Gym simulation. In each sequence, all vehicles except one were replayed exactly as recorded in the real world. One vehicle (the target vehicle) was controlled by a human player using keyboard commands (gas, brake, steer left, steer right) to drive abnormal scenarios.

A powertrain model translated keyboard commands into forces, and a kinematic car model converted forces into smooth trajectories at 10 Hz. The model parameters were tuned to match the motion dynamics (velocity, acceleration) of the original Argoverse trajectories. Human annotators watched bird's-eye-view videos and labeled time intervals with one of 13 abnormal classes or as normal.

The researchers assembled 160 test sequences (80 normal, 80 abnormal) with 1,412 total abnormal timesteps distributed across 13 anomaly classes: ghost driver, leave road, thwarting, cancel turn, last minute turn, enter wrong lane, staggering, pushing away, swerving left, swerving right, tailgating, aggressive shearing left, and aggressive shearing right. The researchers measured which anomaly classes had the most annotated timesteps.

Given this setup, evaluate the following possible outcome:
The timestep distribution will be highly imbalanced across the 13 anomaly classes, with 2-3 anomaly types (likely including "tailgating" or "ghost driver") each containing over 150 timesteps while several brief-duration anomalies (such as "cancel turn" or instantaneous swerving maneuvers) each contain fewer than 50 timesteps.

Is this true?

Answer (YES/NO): NO